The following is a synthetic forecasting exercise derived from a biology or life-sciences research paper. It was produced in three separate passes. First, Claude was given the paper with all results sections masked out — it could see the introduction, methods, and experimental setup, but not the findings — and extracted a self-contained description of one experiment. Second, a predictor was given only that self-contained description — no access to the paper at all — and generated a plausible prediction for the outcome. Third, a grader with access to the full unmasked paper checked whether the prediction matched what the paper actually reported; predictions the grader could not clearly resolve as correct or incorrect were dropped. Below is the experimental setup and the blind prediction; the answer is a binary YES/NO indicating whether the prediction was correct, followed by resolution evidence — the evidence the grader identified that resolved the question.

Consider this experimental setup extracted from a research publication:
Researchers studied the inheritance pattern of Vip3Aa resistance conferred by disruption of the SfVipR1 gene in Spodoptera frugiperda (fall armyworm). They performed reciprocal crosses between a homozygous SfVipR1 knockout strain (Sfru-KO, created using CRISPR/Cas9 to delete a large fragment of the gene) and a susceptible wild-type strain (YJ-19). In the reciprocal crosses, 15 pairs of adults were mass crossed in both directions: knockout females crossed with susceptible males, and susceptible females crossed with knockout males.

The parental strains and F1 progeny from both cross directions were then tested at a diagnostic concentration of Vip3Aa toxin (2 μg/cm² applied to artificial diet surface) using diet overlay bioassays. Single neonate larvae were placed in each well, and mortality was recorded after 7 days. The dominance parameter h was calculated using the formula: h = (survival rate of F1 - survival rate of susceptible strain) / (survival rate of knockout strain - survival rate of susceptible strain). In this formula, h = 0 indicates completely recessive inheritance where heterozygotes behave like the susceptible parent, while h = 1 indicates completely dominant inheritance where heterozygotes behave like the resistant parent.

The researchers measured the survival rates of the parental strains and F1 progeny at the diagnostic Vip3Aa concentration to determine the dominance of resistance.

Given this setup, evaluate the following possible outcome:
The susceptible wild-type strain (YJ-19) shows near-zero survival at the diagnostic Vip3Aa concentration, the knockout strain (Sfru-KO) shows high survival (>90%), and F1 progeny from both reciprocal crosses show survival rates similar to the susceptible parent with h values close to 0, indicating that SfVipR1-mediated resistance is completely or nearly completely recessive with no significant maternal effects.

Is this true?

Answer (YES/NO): YES